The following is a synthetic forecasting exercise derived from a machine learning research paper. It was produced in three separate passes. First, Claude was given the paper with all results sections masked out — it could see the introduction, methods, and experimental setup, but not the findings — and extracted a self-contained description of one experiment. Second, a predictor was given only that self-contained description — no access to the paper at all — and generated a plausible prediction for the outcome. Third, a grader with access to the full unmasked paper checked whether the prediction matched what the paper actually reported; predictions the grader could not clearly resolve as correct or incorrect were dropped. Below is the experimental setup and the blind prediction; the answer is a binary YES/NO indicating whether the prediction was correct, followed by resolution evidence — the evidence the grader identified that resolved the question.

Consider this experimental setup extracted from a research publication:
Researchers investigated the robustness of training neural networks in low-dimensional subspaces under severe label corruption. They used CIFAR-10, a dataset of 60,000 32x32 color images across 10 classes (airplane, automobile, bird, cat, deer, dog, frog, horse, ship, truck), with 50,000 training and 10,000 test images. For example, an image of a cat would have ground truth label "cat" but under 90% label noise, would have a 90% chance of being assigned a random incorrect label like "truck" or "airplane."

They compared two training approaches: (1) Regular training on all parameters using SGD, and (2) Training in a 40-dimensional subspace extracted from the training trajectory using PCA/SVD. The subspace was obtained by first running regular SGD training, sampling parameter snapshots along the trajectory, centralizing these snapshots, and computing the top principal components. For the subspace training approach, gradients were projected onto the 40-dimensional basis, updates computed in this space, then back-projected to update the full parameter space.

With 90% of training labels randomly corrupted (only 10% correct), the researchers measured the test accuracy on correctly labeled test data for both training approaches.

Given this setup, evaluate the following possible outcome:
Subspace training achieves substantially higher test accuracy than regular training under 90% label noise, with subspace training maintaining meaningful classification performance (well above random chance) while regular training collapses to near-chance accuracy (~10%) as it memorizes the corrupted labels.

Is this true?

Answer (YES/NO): NO